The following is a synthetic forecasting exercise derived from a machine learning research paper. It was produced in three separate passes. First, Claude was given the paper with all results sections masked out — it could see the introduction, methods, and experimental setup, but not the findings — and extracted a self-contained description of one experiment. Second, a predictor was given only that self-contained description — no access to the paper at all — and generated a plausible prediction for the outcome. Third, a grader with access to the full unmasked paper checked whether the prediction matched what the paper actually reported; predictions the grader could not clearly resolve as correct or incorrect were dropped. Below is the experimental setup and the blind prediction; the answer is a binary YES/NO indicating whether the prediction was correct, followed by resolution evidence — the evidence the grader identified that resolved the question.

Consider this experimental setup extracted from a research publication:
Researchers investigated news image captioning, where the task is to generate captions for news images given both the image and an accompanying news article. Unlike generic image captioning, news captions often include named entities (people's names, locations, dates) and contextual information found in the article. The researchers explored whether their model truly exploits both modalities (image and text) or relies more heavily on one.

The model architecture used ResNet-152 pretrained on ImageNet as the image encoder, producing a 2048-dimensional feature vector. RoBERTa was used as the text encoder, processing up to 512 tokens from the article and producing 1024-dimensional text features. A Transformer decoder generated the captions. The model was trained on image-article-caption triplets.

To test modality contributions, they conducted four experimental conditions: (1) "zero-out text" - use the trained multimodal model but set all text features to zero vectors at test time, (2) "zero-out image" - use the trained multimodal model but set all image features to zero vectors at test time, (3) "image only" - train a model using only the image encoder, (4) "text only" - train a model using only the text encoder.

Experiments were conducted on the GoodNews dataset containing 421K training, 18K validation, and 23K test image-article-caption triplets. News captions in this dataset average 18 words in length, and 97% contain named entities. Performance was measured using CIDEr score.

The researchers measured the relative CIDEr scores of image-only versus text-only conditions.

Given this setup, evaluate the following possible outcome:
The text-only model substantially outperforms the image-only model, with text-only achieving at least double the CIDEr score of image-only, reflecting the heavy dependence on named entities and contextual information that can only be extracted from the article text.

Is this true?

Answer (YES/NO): YES